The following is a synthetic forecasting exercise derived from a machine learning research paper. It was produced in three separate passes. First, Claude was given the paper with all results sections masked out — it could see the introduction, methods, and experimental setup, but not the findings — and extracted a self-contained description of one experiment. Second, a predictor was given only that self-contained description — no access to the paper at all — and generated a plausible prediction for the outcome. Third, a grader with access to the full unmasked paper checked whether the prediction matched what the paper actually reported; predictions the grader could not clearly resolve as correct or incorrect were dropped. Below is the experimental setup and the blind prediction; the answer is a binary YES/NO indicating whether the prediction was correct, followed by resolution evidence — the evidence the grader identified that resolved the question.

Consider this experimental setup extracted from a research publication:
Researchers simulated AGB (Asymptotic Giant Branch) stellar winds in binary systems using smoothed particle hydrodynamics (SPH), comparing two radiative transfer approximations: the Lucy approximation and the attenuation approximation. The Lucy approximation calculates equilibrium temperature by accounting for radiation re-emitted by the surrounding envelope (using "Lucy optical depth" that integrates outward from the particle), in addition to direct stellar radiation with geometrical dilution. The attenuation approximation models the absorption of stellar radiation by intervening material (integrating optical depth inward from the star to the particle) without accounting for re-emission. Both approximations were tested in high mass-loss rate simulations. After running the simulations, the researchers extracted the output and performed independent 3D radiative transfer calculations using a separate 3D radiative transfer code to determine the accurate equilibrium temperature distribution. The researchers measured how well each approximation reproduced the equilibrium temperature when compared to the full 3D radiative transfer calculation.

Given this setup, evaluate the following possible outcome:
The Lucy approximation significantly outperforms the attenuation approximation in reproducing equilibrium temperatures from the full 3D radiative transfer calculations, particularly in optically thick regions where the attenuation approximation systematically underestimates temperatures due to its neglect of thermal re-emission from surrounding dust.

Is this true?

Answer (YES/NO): NO